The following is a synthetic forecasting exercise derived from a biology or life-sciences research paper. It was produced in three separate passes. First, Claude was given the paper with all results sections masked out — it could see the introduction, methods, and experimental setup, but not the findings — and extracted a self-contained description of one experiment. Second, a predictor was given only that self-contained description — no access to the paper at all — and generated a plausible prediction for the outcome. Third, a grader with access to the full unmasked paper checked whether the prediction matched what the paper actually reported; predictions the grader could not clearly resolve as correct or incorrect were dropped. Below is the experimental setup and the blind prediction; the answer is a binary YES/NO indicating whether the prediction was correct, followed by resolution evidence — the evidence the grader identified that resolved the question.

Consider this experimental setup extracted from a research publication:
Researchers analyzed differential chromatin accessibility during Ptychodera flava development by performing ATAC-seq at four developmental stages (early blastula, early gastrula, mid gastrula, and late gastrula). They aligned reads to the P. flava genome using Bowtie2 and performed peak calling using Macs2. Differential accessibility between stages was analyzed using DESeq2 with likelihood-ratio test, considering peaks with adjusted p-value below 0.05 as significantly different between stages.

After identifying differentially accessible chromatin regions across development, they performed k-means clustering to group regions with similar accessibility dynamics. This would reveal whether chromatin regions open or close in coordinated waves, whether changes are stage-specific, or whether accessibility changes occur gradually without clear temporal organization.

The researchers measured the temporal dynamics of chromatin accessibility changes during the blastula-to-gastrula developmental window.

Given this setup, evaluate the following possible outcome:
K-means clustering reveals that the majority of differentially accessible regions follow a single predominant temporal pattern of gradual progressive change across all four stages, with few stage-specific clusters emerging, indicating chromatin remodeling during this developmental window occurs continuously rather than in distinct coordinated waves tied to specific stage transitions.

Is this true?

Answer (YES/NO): NO